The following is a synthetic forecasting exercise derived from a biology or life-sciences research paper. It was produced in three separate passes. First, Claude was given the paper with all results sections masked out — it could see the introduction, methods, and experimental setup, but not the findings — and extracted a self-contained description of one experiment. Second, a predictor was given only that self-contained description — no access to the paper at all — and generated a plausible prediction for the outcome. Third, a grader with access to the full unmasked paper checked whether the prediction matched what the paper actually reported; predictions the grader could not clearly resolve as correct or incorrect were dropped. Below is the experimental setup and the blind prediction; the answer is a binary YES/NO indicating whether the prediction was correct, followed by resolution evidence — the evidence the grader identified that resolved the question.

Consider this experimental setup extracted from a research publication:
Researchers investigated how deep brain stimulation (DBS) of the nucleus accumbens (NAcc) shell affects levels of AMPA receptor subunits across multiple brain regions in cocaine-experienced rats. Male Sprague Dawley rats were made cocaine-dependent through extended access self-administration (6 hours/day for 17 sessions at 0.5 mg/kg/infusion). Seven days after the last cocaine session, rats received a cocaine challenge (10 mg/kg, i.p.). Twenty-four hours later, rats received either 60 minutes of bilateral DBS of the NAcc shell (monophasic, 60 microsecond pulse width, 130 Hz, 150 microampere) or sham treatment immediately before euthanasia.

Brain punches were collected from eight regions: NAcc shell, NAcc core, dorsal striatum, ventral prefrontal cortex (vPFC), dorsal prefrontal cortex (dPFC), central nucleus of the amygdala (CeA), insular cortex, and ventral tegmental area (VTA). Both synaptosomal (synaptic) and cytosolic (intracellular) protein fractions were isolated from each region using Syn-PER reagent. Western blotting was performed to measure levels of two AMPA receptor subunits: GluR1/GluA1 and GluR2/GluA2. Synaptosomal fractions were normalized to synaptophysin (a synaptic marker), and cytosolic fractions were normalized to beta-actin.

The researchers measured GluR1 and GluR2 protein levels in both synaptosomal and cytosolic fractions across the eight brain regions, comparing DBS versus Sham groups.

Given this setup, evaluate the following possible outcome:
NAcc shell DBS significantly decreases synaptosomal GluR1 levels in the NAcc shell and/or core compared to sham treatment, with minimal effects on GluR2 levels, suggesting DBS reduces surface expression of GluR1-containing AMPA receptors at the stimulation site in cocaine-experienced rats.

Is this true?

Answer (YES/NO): NO